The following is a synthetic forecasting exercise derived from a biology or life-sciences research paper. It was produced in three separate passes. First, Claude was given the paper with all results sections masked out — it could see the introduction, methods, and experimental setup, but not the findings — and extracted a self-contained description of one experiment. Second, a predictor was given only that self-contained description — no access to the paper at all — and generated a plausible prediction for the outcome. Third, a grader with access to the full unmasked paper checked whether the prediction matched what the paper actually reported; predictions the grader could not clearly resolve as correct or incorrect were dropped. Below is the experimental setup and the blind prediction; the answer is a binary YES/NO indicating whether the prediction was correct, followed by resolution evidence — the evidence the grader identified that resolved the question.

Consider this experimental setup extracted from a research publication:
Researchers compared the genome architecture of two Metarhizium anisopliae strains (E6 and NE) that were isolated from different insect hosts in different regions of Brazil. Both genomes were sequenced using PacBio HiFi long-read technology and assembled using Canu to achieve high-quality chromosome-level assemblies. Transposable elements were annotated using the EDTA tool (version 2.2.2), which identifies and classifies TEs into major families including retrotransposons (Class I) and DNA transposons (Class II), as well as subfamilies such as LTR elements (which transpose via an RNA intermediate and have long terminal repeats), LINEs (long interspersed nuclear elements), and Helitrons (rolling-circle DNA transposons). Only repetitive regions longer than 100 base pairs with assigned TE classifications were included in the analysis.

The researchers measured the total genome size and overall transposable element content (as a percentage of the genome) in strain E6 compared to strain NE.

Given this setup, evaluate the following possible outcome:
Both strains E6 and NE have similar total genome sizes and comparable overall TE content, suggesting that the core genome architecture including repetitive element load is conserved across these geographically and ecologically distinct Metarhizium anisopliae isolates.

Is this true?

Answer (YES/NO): NO